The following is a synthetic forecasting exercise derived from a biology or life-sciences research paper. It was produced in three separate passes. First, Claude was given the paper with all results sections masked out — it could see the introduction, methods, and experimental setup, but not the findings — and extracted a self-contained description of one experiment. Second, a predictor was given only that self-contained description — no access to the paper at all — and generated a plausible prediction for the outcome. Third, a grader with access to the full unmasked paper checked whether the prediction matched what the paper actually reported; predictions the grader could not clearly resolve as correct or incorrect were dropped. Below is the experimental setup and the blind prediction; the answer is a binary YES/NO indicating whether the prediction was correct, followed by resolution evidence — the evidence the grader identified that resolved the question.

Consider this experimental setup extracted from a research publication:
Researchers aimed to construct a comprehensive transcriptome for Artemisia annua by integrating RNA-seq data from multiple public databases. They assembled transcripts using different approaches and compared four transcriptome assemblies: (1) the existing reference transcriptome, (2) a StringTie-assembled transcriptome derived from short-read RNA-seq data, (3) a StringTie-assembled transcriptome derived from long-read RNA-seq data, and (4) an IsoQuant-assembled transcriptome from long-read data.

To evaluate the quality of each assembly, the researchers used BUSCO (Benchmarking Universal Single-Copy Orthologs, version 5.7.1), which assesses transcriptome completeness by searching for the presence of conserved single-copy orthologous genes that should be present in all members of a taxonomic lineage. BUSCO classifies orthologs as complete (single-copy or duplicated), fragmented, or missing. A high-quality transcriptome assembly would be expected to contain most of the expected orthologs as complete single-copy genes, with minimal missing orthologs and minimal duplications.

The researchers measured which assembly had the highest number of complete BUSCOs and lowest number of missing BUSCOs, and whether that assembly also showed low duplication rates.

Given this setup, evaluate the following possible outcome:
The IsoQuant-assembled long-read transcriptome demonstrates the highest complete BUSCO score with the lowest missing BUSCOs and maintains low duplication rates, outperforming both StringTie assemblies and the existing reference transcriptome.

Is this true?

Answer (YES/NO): NO